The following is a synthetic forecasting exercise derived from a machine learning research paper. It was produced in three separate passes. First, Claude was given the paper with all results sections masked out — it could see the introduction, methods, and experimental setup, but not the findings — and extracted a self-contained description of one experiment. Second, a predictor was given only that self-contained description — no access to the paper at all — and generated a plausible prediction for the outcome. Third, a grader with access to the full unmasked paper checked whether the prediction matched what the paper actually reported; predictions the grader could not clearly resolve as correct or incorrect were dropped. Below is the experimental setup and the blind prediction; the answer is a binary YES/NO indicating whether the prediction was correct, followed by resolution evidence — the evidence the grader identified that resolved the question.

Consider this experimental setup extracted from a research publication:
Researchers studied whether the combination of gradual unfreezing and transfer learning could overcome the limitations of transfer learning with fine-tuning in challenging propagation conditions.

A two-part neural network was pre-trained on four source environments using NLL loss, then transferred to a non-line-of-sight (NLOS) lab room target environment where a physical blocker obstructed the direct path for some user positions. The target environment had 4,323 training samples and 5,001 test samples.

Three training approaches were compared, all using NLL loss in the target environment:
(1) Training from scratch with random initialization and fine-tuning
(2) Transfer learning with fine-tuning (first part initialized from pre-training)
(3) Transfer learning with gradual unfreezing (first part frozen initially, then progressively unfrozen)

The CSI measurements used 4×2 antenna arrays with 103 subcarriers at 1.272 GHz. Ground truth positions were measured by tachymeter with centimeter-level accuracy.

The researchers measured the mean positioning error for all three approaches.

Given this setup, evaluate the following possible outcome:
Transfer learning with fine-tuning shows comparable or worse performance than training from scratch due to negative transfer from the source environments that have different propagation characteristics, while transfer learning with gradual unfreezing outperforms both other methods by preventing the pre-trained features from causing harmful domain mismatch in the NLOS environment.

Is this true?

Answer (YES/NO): NO